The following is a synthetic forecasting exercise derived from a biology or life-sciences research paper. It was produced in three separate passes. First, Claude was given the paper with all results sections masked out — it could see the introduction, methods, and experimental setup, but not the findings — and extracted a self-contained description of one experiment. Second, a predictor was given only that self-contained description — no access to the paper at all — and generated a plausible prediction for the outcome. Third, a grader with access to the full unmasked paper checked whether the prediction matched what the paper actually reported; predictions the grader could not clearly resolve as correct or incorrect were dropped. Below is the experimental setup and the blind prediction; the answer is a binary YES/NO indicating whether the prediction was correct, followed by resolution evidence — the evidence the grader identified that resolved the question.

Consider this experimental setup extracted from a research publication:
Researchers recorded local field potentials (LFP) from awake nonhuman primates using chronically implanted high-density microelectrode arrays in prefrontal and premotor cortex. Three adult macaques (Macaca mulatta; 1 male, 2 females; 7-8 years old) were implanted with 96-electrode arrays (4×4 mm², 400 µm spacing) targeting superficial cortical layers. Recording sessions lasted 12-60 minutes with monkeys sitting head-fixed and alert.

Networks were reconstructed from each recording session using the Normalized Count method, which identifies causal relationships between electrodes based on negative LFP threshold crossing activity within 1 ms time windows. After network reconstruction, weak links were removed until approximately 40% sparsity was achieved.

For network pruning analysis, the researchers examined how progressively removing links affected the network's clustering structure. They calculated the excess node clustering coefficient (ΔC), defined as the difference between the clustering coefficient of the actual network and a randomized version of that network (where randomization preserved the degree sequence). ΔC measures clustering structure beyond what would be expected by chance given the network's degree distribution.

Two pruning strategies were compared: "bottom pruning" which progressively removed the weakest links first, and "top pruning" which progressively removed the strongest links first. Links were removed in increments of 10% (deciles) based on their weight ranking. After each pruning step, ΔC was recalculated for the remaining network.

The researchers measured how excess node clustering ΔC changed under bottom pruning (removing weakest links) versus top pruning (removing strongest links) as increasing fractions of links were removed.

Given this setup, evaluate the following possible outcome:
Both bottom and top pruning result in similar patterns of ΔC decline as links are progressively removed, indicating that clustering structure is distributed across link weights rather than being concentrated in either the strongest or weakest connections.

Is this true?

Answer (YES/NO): NO